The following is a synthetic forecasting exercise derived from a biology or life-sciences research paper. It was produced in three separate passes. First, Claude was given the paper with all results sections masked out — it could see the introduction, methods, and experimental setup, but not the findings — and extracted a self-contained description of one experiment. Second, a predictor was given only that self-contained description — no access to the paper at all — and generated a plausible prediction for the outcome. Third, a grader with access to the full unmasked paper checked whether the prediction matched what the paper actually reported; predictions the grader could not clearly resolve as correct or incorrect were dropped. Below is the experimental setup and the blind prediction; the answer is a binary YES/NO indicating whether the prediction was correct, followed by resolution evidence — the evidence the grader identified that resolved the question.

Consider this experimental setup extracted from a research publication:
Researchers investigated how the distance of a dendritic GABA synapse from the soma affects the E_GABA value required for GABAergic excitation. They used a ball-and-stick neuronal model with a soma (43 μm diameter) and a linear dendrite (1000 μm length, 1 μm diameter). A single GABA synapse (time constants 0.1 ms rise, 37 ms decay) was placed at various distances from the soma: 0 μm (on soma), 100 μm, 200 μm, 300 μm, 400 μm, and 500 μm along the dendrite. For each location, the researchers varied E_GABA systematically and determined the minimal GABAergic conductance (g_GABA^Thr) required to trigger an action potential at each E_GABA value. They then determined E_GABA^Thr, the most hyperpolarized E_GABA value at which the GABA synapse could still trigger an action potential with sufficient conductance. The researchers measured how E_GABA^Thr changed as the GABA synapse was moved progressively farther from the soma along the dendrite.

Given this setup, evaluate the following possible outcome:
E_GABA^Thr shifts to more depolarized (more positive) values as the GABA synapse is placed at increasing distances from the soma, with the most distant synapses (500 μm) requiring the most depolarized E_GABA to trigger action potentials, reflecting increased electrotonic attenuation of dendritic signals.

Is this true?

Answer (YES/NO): YES